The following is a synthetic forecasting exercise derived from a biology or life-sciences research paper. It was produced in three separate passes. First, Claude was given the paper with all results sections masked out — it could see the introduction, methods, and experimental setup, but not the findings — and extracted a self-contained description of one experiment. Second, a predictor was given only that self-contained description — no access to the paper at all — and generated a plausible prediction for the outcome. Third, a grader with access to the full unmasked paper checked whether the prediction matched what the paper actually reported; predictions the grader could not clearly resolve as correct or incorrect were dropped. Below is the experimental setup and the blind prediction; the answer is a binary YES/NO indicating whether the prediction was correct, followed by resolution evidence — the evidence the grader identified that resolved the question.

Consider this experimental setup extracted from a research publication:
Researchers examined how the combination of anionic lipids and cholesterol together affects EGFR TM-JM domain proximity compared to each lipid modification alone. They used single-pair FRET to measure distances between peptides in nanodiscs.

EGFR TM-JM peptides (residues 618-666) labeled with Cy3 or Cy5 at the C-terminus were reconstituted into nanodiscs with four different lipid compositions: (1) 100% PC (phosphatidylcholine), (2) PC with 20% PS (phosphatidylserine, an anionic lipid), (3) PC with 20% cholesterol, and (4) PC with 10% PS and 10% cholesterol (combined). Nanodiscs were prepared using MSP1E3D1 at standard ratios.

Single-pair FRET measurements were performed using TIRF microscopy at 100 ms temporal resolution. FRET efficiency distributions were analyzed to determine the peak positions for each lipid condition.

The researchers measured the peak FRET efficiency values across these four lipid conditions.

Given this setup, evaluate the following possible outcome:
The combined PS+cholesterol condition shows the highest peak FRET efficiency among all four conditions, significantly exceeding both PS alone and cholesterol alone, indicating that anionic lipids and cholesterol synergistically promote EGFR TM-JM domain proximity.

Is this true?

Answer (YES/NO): NO